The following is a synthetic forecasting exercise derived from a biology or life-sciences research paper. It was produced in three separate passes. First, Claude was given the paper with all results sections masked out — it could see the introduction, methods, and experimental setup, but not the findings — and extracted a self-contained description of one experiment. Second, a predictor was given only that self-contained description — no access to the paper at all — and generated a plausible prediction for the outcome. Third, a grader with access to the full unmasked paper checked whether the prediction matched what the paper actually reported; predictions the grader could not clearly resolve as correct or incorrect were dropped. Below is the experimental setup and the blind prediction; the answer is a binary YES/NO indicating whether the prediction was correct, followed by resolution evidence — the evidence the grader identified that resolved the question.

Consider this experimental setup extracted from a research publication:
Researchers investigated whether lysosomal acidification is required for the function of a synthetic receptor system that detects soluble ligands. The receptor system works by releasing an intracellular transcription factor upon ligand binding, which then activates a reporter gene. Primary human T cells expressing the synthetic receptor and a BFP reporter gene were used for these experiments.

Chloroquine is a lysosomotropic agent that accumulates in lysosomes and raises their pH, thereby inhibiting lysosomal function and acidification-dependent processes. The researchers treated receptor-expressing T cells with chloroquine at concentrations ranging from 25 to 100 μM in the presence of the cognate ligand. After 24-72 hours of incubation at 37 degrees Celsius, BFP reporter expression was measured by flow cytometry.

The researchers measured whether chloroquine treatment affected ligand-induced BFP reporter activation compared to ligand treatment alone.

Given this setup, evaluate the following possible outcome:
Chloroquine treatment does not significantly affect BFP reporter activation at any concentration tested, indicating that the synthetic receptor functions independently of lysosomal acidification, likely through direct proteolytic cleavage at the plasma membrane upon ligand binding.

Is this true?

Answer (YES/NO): NO